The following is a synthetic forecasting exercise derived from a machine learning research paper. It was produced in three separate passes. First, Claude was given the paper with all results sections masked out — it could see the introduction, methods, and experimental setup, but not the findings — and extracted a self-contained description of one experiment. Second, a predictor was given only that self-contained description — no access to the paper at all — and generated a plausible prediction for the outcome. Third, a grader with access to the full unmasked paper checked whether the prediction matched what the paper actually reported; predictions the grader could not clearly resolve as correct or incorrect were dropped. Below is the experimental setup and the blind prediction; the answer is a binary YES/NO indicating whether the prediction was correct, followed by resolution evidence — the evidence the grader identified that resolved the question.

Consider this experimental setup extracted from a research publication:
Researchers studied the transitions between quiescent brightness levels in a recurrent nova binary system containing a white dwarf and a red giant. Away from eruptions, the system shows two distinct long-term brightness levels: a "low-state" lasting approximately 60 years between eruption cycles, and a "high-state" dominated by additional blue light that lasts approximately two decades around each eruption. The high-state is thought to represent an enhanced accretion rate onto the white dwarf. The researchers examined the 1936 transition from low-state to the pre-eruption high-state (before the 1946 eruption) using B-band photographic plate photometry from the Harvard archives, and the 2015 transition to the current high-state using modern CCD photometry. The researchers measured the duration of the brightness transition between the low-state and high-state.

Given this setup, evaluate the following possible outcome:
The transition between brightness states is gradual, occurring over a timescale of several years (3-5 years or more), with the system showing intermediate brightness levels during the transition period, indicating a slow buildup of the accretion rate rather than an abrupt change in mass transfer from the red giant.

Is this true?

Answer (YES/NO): NO